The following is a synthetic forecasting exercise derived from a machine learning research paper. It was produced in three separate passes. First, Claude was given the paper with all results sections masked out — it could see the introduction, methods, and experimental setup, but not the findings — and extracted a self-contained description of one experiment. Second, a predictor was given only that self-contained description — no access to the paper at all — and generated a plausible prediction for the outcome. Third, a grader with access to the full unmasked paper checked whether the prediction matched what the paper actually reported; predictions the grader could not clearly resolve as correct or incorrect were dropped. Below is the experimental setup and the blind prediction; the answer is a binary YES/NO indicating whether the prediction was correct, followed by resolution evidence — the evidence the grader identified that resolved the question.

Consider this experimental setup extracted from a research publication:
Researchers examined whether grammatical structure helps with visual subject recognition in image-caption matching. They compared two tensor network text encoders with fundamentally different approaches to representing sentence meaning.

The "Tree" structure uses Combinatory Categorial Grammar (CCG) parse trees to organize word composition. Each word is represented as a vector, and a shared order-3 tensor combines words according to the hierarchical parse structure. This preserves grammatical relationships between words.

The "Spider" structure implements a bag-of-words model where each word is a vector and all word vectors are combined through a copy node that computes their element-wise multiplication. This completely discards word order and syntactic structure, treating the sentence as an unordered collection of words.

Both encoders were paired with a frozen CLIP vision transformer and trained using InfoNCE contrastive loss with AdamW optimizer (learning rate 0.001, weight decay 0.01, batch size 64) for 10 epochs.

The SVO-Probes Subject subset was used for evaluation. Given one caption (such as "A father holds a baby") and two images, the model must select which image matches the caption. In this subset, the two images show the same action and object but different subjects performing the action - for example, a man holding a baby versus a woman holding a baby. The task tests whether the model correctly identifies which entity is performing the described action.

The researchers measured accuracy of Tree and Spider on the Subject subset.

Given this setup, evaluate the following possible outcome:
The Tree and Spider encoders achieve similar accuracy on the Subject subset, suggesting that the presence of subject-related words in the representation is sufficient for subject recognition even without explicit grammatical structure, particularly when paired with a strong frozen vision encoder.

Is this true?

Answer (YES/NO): NO